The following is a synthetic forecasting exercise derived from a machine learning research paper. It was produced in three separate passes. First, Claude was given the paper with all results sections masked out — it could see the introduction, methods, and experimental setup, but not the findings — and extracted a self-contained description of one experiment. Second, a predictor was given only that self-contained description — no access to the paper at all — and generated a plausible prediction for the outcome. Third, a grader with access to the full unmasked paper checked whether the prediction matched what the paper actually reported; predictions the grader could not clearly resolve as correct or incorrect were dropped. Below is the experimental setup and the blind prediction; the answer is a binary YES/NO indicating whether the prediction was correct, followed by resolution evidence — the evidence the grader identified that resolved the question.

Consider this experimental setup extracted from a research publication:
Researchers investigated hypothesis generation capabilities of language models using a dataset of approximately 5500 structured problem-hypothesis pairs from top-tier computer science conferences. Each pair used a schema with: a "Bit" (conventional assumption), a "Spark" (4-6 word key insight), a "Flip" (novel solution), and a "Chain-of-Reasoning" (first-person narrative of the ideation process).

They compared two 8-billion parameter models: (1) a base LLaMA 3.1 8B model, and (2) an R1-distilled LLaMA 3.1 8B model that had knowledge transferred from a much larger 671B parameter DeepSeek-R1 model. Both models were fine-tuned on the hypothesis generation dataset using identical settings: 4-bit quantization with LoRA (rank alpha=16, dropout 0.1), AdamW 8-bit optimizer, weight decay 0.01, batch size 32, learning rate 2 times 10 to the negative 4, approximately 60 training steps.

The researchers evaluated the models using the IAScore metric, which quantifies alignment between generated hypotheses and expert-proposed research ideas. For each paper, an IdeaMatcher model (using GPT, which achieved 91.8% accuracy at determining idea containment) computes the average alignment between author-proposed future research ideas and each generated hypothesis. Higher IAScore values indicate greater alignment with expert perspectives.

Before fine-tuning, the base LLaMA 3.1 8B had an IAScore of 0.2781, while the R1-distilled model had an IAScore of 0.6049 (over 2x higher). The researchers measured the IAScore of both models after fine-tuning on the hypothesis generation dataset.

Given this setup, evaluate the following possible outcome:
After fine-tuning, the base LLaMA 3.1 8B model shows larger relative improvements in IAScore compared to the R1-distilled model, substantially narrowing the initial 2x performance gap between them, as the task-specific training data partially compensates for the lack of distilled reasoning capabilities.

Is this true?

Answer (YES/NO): YES